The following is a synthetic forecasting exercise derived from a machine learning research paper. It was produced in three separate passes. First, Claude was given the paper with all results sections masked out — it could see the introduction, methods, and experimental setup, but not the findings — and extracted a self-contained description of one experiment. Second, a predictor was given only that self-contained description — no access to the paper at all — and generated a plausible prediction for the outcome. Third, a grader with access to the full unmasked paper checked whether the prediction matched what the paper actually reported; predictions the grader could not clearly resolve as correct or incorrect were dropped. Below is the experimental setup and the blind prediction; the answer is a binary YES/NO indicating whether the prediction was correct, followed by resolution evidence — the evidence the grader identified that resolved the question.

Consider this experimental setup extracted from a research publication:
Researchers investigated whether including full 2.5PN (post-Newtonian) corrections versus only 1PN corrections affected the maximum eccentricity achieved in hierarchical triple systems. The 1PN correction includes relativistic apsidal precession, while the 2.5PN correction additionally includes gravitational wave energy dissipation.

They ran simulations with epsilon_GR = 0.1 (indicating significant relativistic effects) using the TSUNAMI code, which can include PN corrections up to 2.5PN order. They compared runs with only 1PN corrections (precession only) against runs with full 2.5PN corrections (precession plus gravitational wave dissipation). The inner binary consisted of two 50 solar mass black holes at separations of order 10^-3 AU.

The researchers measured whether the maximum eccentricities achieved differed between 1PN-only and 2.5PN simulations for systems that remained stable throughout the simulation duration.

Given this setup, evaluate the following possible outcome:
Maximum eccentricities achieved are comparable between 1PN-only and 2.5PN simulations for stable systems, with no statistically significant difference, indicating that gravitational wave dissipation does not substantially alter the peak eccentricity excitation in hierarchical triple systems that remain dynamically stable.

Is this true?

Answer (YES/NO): YES